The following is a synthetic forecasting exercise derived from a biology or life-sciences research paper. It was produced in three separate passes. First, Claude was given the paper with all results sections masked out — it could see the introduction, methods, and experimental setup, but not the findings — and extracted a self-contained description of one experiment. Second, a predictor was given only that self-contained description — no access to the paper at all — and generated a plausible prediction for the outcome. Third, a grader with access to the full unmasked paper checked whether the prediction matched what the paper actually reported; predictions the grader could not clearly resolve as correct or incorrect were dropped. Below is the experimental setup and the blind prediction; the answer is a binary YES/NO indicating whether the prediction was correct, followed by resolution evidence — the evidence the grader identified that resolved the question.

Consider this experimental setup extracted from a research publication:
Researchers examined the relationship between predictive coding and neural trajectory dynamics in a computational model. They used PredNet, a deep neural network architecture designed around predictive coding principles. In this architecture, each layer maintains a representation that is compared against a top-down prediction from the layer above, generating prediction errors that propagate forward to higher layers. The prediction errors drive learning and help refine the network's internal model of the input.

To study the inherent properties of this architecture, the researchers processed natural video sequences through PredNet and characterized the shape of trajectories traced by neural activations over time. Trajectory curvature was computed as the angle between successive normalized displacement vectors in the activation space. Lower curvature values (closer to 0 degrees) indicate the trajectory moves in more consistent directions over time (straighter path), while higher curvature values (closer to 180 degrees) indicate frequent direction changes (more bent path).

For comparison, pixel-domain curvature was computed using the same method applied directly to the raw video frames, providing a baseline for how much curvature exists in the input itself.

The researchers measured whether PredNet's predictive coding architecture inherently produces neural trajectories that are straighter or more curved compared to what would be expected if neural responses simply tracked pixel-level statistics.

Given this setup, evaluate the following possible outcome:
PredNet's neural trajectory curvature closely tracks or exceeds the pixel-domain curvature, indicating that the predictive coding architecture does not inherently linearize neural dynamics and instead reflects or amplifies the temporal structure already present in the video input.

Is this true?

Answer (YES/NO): NO